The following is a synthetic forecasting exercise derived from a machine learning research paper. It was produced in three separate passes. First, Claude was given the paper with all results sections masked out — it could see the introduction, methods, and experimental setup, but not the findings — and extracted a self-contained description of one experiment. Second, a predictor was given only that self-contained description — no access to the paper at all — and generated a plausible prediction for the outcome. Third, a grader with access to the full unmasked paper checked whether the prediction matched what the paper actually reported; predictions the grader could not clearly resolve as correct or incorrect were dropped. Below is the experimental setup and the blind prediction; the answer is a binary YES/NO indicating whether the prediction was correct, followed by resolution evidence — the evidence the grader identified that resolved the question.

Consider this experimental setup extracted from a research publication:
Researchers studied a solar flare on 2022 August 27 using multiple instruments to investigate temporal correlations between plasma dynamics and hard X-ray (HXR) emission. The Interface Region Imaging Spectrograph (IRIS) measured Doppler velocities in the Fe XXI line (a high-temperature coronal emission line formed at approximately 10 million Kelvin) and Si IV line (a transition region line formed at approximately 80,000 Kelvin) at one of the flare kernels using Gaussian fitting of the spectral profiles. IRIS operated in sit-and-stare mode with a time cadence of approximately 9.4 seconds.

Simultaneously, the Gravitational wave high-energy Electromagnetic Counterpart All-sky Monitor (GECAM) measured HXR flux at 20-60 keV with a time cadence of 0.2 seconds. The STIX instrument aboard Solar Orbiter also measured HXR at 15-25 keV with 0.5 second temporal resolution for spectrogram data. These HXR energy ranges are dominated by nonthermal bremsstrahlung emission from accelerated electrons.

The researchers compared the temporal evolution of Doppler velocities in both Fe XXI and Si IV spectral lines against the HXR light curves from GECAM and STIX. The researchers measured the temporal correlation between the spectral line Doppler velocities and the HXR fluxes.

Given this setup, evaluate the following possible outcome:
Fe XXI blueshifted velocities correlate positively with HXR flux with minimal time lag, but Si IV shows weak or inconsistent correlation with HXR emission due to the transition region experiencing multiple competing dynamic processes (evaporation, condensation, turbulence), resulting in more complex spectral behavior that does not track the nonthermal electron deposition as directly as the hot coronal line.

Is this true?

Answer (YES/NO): NO